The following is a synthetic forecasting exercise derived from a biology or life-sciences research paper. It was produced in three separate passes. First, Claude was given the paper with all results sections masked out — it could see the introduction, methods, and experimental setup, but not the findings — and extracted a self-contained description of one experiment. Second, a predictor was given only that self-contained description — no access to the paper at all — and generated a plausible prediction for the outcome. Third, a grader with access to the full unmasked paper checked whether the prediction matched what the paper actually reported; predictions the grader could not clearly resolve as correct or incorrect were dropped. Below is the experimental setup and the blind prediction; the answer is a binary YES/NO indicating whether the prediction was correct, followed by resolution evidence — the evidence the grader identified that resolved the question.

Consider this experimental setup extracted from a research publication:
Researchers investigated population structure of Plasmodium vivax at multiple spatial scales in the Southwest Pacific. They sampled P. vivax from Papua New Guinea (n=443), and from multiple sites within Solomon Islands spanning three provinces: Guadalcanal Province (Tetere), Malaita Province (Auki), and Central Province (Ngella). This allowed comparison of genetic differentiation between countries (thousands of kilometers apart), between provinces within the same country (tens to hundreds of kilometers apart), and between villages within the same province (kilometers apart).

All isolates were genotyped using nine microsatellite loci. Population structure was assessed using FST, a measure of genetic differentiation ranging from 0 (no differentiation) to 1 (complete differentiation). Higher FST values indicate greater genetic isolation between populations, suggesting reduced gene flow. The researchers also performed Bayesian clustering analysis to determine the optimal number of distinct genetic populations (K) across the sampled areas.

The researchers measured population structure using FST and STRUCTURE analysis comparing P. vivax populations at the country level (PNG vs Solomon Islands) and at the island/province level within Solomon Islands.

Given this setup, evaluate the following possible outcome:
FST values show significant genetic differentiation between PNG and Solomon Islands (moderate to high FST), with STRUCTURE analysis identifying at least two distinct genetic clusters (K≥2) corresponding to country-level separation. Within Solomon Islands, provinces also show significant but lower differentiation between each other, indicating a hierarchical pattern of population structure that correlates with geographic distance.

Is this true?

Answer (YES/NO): NO